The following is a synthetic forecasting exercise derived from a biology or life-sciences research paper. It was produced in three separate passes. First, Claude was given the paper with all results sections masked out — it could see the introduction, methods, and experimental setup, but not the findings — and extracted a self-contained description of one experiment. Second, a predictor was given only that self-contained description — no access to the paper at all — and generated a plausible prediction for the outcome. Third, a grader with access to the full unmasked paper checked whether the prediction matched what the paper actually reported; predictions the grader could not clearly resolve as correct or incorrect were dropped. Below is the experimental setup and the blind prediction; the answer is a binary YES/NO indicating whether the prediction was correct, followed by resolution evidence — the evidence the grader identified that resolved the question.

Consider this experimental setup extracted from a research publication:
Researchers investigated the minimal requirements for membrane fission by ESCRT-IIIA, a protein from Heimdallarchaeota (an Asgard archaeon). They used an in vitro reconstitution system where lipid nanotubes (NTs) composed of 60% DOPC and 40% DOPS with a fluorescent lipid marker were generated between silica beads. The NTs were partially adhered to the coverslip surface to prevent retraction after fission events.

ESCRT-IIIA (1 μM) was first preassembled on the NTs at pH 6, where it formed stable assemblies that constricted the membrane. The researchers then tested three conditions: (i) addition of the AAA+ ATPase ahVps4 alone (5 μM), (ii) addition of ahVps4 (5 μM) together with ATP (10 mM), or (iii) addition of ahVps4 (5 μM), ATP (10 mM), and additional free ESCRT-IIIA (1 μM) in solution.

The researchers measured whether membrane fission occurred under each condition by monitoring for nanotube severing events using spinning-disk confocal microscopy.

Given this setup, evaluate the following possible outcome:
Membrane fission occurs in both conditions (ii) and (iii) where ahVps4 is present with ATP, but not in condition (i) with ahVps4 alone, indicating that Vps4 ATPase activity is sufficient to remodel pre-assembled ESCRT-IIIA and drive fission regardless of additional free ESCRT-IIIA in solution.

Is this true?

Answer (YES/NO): NO